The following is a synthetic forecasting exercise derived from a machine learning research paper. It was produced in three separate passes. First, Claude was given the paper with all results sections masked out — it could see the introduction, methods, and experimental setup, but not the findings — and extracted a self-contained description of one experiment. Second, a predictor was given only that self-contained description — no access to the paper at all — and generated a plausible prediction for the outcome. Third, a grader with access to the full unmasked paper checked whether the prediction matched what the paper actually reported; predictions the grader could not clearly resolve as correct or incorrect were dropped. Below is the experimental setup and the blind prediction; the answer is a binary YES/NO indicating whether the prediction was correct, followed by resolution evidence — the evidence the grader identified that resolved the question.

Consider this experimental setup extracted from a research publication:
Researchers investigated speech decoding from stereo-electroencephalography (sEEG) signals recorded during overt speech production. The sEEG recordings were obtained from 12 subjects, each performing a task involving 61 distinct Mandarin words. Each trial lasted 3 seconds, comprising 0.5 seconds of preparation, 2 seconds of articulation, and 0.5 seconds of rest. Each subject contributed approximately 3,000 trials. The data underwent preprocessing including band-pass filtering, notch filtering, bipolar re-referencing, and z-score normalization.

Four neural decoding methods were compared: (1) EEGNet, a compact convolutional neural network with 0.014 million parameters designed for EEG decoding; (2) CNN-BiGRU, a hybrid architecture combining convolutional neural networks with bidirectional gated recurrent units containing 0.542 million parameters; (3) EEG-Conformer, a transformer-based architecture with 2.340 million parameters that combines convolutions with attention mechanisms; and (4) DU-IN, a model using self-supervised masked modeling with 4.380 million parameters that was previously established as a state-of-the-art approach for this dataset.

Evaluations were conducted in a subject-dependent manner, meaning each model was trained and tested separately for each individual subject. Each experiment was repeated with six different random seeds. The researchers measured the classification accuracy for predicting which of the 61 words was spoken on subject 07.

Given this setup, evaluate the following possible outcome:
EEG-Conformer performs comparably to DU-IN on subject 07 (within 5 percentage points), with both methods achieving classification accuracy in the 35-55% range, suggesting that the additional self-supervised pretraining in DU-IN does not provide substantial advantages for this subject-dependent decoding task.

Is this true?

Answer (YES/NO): YES